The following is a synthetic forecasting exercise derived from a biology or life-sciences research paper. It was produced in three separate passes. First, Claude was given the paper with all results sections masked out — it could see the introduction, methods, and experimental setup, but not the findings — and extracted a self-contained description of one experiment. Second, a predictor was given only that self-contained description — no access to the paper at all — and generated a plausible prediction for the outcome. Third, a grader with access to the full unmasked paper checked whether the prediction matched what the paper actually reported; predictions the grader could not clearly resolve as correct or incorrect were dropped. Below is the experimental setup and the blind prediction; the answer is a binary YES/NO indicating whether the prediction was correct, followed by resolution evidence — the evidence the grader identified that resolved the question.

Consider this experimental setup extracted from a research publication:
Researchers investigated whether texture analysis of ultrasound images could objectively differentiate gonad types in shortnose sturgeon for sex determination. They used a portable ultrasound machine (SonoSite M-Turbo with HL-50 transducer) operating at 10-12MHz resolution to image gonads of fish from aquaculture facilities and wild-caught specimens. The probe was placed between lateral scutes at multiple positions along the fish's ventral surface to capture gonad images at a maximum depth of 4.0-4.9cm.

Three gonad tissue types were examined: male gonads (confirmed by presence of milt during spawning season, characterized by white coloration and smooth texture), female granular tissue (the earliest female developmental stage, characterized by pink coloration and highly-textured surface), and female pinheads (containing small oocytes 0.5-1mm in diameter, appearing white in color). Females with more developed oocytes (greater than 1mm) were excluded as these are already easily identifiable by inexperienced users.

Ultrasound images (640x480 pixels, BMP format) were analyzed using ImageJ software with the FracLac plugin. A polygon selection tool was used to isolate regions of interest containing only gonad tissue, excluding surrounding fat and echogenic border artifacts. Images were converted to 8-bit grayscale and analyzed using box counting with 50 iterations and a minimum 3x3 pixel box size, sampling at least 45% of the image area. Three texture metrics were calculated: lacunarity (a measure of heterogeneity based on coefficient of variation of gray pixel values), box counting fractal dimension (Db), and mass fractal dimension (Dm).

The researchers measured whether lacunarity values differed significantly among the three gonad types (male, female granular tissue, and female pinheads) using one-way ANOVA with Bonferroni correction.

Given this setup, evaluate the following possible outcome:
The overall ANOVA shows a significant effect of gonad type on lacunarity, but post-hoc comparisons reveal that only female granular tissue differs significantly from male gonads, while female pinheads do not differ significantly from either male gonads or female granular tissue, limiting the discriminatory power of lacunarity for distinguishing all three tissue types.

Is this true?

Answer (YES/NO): NO